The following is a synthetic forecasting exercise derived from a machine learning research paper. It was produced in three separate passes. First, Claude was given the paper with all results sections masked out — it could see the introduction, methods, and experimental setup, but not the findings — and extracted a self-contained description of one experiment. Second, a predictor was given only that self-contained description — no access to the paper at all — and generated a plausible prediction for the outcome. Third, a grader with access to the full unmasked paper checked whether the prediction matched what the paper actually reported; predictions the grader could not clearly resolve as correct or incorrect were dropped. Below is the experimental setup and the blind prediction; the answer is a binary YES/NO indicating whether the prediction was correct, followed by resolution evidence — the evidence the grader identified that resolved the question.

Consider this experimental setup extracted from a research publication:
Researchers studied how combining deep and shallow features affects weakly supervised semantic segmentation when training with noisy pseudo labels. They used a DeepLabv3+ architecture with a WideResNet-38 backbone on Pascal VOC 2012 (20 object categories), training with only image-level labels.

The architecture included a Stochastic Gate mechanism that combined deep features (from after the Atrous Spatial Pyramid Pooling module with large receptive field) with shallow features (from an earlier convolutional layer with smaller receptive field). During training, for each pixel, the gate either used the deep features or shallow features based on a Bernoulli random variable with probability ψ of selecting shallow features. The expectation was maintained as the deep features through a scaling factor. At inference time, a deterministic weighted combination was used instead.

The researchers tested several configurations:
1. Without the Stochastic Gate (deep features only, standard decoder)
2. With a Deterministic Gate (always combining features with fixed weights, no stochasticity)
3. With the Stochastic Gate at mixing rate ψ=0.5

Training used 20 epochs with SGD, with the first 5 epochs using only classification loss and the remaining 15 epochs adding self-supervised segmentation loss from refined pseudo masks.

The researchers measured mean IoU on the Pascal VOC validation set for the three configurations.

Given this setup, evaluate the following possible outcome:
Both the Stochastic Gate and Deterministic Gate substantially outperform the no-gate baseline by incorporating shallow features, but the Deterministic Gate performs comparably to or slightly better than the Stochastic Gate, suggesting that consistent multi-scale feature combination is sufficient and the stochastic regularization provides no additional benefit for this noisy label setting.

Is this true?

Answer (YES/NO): NO